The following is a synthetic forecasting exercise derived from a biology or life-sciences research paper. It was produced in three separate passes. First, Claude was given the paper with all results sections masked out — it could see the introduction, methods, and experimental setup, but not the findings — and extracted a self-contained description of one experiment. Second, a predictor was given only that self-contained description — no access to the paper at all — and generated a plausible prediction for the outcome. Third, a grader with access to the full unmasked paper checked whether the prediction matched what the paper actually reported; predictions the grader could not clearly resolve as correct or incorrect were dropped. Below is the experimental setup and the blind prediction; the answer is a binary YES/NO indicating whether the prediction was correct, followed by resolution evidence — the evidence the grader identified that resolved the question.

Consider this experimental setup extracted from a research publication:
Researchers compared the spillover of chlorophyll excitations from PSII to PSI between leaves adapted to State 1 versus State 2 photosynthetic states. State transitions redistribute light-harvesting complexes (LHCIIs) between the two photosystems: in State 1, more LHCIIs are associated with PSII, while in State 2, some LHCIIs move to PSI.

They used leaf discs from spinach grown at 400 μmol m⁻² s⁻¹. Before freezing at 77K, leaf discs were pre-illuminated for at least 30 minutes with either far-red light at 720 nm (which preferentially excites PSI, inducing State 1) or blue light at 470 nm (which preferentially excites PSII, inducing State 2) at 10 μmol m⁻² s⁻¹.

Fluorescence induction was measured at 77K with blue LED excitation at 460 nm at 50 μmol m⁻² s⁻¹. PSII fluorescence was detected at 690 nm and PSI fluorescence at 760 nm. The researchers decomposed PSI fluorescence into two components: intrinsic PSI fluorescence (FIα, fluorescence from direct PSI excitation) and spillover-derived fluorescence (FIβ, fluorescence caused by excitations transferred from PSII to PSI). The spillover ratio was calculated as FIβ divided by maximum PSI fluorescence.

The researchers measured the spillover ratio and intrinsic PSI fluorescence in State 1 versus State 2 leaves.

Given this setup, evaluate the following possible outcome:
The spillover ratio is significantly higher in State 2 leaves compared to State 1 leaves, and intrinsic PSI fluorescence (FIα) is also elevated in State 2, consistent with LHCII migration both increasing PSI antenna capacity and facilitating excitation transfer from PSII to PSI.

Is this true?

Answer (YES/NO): NO